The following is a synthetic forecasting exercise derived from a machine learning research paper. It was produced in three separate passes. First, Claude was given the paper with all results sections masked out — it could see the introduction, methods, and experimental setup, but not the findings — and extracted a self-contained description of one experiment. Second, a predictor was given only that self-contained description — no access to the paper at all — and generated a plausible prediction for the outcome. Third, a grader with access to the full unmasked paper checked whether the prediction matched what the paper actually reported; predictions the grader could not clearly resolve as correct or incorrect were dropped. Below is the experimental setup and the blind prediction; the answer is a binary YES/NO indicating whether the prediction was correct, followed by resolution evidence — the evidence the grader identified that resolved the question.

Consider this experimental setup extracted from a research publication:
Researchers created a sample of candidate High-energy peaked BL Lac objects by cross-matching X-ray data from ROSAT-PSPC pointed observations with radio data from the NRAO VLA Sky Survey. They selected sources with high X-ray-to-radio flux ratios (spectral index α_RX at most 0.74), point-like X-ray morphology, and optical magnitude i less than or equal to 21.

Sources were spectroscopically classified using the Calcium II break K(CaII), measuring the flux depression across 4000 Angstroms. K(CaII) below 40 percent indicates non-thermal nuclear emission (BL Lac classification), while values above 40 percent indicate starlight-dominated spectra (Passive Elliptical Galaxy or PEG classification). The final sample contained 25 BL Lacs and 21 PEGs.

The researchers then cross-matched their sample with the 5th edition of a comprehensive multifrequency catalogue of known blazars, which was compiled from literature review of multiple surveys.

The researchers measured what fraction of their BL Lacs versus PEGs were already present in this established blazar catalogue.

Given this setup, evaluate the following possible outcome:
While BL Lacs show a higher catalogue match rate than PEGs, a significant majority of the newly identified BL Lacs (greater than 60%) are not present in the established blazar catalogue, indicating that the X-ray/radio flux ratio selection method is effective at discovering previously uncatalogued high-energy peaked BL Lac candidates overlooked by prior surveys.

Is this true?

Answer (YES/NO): NO